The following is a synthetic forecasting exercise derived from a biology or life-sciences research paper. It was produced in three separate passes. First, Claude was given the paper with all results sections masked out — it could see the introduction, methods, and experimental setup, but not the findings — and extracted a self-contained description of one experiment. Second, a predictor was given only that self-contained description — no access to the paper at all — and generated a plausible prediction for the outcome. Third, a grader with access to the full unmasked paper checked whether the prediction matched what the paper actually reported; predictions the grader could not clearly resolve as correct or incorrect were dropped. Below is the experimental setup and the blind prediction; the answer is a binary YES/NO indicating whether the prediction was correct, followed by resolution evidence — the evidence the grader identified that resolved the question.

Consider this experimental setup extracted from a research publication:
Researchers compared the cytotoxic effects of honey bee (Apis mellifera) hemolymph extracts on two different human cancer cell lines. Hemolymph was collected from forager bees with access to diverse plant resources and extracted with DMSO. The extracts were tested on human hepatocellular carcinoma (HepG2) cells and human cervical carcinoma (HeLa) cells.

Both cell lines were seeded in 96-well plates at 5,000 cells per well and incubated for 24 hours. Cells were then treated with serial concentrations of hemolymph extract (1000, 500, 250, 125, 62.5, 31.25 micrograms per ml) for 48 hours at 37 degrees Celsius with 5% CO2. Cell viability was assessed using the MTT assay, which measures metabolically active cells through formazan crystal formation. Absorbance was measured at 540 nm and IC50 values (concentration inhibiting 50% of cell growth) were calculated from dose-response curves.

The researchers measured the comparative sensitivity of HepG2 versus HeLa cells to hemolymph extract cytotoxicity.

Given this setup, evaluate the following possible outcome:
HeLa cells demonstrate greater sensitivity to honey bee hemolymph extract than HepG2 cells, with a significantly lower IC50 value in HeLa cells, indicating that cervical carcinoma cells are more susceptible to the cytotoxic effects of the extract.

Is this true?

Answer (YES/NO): NO